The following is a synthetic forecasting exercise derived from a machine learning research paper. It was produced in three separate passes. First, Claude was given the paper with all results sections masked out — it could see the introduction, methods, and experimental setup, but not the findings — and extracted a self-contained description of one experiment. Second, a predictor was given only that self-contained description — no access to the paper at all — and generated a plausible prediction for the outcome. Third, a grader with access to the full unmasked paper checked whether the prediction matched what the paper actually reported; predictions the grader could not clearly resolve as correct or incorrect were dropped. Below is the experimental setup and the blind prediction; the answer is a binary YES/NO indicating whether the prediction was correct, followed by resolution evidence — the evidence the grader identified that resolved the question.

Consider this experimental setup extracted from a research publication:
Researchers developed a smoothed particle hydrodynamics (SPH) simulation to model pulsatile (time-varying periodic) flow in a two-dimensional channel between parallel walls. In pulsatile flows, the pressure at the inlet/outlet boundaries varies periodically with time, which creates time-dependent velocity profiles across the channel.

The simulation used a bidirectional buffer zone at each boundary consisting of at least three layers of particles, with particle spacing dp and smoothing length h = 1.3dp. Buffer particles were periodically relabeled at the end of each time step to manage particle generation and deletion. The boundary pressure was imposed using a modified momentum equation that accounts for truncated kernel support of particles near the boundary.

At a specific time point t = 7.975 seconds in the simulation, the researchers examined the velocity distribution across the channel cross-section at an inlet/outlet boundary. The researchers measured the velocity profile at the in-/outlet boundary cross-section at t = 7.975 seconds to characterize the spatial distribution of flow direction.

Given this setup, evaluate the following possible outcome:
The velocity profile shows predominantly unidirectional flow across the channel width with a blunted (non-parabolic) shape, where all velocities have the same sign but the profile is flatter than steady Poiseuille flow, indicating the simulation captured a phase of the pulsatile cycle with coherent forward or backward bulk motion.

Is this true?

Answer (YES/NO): NO